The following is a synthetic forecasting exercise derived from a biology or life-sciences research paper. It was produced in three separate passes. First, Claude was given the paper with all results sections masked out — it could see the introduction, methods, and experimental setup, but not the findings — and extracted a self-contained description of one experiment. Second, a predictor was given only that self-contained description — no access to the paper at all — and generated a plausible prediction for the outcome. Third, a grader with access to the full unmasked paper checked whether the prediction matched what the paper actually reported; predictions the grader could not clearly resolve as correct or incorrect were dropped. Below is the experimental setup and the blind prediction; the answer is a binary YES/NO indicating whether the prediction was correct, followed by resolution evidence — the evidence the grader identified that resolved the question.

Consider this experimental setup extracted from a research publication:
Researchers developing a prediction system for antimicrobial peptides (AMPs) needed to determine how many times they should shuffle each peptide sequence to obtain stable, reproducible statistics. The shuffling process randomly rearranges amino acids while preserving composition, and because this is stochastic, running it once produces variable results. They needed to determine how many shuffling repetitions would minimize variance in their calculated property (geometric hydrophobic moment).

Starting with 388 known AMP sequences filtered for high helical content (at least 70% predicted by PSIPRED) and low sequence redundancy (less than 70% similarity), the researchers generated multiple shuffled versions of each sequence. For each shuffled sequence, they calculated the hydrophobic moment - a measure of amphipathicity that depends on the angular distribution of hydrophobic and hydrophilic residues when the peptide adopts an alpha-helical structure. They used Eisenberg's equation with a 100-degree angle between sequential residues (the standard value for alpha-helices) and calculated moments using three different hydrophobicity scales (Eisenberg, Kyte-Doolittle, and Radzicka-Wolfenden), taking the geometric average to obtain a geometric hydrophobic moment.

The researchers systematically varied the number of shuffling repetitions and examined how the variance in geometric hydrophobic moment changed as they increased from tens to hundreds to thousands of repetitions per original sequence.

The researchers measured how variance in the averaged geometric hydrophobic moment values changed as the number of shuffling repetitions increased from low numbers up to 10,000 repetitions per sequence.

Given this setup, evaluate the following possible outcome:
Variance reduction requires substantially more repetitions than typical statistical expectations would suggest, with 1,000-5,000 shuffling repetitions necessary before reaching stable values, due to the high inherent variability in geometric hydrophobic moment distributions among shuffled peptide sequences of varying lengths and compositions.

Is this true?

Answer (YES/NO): NO